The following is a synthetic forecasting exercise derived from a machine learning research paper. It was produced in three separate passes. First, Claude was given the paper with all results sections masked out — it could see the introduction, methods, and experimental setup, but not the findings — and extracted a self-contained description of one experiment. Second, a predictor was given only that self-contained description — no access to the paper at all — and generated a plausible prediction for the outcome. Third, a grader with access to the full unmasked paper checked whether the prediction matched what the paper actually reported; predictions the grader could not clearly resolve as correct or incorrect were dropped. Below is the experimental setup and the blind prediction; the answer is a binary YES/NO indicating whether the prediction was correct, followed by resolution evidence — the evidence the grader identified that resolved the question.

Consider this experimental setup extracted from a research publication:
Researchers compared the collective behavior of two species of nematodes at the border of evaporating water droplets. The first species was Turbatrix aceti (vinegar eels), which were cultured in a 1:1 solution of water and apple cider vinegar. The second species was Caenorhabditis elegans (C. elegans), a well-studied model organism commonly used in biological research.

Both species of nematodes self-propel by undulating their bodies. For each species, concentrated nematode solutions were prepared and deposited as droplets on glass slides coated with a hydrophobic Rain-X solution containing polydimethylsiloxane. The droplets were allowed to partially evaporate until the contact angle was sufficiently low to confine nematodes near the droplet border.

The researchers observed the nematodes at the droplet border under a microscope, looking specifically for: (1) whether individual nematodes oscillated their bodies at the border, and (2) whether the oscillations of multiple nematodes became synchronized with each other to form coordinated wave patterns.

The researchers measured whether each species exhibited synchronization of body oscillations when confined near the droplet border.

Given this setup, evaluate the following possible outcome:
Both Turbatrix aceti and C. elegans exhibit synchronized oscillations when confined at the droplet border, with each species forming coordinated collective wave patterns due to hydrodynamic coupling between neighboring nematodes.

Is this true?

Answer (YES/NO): NO